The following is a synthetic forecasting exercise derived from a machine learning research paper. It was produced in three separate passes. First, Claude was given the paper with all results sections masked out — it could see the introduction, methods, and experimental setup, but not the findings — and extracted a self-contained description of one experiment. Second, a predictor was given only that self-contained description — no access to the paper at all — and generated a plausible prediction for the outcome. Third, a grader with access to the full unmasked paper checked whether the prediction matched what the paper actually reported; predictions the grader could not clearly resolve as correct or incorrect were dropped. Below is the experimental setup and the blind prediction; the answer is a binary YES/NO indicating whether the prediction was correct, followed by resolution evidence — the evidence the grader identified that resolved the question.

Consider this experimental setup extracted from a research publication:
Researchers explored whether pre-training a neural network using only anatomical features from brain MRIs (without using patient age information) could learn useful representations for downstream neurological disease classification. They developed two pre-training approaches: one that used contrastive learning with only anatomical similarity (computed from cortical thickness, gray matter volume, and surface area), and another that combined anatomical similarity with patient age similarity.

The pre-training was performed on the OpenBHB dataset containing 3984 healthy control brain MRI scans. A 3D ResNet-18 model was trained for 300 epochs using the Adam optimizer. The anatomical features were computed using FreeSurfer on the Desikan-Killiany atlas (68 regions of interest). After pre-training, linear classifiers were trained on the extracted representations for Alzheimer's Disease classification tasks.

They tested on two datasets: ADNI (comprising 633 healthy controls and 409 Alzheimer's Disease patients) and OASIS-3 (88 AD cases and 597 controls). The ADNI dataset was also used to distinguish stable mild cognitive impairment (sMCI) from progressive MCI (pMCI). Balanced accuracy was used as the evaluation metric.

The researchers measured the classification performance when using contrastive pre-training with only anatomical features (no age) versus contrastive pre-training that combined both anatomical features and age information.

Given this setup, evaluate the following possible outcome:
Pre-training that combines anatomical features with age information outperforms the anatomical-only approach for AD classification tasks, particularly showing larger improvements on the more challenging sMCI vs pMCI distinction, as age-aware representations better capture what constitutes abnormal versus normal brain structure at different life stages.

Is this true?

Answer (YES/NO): NO